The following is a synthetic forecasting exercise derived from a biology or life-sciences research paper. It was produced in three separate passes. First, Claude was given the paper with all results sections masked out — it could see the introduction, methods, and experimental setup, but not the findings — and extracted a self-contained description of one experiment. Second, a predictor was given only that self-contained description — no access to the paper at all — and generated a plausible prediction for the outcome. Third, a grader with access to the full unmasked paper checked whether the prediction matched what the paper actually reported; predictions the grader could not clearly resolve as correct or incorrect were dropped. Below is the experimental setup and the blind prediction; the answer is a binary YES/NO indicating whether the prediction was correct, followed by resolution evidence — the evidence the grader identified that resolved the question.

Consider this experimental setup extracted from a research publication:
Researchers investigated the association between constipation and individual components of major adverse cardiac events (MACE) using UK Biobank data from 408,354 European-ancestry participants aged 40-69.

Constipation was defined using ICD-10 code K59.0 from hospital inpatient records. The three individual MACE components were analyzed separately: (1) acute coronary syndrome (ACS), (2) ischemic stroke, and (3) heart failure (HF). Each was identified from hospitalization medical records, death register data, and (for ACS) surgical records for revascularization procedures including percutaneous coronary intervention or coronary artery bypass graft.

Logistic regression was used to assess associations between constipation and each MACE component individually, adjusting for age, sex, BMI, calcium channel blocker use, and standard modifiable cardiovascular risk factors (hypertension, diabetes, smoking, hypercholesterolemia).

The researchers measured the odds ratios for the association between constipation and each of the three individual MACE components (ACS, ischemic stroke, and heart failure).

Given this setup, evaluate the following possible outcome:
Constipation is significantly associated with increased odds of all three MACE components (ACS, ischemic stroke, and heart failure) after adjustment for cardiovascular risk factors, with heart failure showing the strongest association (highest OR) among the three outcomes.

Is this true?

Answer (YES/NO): YES